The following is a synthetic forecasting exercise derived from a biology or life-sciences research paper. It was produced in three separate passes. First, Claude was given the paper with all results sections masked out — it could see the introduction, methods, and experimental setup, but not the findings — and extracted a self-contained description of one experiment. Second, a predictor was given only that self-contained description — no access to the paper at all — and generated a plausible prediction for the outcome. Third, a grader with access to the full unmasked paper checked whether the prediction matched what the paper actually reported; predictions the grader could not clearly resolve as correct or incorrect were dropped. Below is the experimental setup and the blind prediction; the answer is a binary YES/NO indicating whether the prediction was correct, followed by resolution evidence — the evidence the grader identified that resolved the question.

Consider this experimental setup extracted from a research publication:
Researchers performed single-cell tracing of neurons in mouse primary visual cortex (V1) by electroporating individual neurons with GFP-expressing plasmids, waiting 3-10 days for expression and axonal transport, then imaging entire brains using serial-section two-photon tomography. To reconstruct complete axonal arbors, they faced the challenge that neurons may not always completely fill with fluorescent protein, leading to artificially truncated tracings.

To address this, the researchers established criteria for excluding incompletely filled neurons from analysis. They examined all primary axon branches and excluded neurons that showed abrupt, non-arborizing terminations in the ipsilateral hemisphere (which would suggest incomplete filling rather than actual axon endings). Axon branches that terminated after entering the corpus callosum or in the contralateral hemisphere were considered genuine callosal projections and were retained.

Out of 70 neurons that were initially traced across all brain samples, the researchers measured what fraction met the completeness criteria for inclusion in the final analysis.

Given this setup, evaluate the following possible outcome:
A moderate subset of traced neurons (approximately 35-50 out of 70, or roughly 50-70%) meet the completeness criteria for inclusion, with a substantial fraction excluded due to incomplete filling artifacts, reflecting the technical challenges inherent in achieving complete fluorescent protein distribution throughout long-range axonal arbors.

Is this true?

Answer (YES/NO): YES